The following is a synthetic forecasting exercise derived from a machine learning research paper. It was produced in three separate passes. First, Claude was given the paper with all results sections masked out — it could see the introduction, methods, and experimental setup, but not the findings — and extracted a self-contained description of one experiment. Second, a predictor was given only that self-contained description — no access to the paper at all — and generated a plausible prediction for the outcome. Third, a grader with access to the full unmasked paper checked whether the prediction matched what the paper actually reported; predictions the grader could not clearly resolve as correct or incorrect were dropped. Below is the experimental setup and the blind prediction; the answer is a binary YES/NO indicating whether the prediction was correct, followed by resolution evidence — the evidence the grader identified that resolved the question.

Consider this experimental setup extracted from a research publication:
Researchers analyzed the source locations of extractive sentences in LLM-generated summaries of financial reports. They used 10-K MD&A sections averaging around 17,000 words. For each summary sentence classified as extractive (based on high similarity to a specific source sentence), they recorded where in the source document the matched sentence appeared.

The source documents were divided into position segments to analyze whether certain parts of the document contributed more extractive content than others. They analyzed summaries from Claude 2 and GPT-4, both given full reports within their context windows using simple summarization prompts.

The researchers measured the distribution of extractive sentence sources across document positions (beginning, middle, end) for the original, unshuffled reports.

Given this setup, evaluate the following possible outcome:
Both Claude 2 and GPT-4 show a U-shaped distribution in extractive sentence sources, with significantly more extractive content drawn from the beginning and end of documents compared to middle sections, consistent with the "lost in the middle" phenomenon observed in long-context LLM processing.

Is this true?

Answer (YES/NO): NO